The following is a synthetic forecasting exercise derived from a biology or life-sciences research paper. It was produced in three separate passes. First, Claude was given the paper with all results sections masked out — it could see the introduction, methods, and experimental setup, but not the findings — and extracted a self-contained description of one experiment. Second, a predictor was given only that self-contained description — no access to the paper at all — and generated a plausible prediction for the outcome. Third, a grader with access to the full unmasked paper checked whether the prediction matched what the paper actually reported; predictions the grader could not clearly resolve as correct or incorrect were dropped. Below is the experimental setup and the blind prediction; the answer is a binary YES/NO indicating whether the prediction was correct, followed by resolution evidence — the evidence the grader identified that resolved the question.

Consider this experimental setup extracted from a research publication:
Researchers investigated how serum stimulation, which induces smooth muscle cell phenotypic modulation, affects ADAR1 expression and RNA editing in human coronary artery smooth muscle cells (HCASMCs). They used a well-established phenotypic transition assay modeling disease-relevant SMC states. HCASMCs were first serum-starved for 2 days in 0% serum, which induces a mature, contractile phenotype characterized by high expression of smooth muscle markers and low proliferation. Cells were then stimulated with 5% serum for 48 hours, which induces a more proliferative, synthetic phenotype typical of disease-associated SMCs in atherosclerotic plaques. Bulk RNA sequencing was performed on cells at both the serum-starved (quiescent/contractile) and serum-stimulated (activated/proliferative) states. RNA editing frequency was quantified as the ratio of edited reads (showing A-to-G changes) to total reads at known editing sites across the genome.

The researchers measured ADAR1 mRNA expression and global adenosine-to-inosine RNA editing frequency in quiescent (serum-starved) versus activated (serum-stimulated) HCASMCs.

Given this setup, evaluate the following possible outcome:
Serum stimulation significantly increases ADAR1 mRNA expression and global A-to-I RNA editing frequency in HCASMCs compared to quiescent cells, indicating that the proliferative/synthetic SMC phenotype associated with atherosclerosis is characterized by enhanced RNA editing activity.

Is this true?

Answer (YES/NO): NO